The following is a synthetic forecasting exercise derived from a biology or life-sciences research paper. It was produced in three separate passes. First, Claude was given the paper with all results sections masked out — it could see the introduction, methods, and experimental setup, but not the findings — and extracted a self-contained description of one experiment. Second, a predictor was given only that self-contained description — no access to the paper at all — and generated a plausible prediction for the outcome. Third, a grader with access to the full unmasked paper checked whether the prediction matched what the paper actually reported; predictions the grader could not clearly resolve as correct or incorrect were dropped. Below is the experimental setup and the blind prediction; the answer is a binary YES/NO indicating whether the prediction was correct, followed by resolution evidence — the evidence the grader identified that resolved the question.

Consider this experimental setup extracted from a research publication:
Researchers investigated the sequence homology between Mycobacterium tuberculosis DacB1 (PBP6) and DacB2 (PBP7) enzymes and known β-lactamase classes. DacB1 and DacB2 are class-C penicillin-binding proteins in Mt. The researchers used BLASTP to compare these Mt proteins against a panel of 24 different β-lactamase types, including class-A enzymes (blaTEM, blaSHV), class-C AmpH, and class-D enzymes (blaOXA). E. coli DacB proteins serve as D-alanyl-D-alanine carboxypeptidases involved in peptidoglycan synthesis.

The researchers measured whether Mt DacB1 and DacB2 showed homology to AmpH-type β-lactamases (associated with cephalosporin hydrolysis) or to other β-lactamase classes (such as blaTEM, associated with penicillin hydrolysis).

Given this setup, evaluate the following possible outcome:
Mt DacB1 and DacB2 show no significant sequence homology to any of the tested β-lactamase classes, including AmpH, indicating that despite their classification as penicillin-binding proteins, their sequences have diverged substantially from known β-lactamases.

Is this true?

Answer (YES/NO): NO